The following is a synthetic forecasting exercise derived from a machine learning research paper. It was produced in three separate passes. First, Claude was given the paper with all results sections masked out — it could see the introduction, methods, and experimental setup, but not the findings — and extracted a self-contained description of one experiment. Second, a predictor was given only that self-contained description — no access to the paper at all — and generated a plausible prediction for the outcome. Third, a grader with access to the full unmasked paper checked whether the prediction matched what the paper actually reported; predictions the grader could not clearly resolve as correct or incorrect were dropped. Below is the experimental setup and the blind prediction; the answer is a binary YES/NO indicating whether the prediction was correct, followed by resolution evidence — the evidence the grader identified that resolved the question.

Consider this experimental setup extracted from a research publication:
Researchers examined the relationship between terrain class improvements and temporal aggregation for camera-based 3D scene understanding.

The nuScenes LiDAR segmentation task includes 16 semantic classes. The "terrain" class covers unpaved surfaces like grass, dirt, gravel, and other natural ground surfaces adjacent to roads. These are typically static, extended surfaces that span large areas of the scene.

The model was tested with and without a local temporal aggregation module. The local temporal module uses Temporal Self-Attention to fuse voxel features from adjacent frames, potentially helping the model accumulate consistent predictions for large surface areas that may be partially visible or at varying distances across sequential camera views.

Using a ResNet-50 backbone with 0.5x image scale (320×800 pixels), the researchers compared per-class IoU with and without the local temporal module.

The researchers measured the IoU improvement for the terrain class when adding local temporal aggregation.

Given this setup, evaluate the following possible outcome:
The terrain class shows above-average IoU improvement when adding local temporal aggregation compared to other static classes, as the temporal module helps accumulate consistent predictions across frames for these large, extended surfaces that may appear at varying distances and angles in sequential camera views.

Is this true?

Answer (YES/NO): YES